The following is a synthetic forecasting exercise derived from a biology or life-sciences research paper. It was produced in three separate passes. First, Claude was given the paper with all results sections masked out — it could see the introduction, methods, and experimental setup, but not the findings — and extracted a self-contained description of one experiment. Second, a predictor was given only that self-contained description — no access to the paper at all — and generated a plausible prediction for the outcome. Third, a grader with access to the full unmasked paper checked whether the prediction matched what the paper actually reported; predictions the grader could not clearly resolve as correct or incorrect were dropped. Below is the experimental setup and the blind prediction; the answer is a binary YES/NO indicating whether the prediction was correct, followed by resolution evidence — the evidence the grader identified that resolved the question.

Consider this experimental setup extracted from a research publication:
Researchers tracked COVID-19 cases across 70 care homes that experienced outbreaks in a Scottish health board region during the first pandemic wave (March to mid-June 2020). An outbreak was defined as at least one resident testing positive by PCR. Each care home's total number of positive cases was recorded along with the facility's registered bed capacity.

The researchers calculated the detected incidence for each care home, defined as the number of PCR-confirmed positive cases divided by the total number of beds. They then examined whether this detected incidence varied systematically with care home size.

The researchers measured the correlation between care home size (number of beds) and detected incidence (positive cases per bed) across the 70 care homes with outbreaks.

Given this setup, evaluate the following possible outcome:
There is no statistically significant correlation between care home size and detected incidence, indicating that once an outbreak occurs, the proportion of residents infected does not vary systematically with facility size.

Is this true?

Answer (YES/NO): YES